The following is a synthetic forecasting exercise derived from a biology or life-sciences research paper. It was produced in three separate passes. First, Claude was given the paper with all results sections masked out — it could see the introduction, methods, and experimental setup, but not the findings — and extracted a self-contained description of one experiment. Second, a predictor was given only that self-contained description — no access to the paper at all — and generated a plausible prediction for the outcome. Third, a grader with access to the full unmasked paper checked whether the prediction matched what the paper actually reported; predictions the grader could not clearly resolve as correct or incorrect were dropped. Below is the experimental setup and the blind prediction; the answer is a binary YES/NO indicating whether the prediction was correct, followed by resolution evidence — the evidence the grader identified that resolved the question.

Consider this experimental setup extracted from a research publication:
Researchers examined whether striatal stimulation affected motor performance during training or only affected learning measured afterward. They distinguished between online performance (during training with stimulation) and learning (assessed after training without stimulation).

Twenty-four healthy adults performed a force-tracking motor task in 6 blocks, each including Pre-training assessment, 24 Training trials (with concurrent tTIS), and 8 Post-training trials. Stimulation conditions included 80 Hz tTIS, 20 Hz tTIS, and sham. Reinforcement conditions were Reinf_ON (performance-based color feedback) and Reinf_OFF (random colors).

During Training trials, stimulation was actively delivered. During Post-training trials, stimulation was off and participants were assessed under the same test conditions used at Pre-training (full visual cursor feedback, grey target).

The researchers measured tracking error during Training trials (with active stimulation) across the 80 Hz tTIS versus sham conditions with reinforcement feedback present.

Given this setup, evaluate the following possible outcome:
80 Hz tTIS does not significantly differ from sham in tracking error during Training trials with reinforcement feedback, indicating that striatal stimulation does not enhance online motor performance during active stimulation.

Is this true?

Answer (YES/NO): NO